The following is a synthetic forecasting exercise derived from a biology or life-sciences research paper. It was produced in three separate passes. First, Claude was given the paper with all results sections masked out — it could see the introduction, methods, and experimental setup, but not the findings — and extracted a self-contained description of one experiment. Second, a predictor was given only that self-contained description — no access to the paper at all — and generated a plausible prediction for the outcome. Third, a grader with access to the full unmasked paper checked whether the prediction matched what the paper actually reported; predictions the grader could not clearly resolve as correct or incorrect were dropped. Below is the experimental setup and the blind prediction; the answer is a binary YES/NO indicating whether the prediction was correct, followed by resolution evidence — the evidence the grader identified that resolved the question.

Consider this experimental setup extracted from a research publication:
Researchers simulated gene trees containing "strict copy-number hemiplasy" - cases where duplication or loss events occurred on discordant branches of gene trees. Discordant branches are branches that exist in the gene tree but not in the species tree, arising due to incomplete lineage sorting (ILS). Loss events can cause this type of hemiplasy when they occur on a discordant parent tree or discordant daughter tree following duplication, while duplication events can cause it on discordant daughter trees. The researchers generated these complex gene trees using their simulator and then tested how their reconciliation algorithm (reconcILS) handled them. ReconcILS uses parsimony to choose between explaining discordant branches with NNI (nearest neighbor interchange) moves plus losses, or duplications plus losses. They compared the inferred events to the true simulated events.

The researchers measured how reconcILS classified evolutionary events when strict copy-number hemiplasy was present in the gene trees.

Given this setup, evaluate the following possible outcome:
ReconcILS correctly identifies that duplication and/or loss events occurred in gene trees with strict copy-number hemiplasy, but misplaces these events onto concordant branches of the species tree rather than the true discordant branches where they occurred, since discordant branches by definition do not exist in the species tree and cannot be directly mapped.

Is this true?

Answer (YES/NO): NO